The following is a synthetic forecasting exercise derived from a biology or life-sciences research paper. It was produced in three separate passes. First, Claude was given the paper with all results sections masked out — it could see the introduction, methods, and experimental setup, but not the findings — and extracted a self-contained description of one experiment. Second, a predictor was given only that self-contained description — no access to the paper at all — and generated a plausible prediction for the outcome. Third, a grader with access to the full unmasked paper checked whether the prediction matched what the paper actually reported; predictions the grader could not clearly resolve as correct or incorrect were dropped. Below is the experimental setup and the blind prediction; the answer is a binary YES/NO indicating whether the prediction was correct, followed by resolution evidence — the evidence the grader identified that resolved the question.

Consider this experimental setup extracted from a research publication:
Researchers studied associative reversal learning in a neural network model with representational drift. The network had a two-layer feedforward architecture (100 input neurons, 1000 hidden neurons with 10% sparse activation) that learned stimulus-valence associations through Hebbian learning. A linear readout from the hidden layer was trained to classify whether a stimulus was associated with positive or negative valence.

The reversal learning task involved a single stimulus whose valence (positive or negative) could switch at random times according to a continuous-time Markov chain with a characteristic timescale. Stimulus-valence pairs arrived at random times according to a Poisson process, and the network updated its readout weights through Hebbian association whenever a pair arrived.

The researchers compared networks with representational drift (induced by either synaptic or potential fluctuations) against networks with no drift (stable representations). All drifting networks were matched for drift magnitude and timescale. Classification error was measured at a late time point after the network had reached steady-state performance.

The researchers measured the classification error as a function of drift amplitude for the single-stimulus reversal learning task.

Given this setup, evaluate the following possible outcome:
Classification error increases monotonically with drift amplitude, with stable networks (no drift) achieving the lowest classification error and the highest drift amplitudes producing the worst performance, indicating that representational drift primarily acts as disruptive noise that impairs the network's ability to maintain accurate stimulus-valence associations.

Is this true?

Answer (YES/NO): NO